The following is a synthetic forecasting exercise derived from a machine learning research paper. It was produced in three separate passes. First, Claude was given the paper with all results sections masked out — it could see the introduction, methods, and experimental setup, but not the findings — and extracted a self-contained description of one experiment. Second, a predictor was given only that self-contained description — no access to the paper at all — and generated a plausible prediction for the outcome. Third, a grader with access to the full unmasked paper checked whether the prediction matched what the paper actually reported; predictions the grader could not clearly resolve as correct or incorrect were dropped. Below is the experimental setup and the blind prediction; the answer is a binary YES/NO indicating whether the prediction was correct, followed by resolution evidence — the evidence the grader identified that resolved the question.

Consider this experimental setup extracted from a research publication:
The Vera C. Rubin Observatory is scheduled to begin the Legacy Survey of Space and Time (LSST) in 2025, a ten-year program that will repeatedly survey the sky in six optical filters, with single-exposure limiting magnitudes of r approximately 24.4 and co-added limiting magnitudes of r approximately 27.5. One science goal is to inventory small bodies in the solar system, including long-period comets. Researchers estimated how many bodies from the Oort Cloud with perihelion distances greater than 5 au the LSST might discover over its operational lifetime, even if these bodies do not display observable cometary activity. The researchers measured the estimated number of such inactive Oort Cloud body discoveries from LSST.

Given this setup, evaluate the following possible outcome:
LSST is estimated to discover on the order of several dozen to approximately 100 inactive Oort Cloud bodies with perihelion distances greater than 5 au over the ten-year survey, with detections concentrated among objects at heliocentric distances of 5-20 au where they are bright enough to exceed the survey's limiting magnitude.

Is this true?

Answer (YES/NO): NO